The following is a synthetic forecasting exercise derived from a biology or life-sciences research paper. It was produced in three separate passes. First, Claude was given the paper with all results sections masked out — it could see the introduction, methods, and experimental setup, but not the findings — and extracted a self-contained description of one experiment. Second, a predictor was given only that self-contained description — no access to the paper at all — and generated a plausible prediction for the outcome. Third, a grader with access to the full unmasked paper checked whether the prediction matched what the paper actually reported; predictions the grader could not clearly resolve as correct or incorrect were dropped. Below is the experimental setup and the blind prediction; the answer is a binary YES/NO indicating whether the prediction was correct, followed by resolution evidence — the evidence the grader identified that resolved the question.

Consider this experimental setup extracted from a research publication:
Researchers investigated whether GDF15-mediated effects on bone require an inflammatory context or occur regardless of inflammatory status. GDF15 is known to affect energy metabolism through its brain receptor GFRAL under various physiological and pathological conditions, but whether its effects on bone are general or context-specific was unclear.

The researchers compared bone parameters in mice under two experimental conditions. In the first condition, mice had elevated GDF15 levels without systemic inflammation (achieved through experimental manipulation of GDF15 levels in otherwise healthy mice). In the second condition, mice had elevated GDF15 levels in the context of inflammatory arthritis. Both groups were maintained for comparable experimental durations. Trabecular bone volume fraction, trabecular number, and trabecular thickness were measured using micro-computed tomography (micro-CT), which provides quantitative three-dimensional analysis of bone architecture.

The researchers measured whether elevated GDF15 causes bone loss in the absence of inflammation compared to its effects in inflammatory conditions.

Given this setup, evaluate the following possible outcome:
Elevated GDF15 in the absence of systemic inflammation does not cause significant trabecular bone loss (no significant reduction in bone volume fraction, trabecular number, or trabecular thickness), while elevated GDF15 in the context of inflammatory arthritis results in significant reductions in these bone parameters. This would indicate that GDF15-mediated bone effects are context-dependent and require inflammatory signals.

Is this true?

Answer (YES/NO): NO